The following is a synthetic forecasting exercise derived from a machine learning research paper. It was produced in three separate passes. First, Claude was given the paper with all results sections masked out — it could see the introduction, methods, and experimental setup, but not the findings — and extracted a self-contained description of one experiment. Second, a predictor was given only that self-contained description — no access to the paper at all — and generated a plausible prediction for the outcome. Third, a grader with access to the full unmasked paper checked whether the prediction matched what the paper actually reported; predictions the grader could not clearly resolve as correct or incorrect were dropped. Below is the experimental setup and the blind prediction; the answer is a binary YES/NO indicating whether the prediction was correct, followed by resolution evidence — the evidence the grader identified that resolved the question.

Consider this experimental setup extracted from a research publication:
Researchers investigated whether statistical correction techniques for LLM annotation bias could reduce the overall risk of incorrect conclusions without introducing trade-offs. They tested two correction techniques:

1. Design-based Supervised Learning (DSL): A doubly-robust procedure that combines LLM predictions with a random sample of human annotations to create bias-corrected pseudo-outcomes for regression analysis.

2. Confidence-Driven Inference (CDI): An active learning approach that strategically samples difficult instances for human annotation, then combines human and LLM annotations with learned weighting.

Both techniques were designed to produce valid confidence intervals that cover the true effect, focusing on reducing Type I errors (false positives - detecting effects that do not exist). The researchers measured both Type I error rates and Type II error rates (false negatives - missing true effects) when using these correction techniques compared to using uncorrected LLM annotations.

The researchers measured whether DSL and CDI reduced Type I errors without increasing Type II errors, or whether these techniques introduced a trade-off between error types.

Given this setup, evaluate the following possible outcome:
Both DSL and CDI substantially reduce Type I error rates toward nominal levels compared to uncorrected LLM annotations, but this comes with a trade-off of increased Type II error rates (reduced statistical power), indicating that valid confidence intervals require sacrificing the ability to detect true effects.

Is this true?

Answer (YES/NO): YES